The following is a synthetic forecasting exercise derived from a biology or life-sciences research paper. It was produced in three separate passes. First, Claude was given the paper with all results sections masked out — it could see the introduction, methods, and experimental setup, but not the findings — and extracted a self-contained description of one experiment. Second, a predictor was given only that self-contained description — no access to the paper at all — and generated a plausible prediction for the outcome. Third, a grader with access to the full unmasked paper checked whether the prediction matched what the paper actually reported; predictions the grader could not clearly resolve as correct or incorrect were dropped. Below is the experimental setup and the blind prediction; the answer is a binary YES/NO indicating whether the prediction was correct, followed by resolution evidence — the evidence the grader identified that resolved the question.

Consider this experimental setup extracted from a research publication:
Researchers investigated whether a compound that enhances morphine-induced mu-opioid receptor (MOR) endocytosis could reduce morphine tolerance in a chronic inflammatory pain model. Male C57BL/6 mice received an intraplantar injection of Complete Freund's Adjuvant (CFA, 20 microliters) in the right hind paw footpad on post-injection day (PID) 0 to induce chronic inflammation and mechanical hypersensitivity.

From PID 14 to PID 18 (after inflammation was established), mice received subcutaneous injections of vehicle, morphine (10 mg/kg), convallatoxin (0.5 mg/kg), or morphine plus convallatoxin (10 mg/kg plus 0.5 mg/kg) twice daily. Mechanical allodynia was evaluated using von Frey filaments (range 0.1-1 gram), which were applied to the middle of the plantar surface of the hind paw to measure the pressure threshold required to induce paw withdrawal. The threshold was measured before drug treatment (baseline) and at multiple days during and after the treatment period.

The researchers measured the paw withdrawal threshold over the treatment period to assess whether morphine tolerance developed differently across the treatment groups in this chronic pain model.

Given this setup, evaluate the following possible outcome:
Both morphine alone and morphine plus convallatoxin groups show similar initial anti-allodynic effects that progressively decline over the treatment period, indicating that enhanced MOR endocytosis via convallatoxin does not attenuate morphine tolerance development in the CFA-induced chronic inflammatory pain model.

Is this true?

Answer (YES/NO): NO